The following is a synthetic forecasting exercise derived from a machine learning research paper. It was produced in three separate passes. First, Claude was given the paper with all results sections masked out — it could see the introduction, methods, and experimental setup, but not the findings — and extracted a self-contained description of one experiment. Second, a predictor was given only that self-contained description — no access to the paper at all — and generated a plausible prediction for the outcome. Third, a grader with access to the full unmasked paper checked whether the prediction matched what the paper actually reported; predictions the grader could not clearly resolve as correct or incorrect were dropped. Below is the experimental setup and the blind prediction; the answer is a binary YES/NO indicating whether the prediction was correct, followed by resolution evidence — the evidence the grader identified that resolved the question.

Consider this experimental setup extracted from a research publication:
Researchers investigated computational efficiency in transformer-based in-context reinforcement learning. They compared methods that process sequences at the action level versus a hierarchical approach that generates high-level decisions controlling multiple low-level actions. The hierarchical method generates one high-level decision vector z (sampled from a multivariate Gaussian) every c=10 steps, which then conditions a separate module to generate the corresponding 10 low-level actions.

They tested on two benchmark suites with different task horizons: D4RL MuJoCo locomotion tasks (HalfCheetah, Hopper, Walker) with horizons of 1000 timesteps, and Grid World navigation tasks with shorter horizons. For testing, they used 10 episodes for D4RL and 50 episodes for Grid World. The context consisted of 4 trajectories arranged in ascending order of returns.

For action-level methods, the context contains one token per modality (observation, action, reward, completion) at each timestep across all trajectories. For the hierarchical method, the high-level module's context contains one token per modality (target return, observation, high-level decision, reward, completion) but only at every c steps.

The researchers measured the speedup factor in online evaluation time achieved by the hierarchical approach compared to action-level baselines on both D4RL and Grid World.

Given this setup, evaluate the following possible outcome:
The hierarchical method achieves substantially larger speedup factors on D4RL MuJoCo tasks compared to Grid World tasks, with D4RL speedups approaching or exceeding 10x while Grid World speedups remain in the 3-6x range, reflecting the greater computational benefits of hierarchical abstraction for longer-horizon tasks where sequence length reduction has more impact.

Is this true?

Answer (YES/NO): NO